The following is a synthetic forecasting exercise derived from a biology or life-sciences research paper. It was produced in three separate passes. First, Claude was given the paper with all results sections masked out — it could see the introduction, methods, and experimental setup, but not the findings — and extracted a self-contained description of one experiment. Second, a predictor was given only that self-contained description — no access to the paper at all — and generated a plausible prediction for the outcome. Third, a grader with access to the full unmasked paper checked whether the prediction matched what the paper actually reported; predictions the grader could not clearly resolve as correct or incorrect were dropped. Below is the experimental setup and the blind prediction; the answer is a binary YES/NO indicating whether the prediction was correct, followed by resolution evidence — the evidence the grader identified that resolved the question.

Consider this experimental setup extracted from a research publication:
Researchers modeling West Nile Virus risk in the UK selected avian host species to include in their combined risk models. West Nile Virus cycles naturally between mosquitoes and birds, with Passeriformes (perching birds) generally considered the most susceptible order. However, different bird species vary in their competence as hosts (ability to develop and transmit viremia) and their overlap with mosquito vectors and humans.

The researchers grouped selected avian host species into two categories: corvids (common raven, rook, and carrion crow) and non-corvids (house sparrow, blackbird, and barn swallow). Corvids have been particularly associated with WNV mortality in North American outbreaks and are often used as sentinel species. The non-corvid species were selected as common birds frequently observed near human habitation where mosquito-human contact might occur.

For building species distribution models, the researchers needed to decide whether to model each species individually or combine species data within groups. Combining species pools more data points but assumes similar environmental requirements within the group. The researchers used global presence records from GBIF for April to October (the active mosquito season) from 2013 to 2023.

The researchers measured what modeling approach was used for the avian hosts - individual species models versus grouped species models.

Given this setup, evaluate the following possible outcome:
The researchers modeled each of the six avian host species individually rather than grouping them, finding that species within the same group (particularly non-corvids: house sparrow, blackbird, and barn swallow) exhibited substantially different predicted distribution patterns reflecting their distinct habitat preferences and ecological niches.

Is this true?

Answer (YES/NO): NO